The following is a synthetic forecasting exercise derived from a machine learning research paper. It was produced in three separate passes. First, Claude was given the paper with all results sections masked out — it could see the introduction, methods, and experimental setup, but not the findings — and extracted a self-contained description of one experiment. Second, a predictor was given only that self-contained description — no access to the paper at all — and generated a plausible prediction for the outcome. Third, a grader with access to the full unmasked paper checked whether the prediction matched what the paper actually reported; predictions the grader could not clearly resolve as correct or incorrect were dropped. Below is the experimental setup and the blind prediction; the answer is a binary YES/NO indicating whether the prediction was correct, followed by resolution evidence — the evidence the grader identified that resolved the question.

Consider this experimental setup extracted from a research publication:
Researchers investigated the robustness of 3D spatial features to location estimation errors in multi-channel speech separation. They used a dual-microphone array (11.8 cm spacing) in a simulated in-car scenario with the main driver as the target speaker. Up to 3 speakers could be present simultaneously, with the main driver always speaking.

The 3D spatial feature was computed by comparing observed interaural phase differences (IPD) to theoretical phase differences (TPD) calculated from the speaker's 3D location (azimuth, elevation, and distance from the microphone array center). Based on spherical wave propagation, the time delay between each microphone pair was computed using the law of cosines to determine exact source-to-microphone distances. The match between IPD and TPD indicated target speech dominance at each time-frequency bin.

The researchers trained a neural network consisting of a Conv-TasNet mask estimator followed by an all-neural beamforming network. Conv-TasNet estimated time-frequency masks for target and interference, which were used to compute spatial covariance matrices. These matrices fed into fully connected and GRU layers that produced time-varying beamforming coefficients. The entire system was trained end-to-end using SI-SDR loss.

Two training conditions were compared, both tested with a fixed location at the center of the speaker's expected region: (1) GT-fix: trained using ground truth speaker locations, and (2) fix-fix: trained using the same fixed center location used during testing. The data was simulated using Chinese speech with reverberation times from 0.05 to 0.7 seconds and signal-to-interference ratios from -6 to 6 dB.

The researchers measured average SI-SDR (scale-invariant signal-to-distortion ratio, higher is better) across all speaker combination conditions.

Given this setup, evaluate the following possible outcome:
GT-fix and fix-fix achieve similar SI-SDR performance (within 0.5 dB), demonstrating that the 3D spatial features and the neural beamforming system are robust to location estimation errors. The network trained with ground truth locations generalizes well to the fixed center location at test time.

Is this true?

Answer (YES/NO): NO